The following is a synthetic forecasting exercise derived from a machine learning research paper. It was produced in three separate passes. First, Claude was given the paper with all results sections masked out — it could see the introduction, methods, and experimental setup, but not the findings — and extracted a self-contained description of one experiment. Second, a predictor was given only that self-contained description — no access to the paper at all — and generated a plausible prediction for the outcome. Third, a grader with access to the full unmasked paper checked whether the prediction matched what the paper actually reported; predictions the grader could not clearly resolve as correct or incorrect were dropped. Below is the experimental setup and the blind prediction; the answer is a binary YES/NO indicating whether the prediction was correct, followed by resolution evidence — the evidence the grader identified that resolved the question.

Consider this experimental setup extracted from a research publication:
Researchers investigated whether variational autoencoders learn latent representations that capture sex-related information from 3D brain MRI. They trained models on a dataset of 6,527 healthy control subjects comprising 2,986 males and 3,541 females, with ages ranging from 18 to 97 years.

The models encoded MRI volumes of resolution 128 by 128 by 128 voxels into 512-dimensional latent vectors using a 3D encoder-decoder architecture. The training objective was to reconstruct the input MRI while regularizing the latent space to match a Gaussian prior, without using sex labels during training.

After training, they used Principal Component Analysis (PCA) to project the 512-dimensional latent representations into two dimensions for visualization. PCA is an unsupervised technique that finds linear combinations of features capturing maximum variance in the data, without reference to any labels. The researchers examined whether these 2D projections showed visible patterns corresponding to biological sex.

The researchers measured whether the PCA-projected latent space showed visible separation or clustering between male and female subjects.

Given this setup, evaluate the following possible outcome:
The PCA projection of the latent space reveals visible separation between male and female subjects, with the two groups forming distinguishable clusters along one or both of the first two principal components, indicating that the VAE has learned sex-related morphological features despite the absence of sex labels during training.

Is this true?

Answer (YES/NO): NO